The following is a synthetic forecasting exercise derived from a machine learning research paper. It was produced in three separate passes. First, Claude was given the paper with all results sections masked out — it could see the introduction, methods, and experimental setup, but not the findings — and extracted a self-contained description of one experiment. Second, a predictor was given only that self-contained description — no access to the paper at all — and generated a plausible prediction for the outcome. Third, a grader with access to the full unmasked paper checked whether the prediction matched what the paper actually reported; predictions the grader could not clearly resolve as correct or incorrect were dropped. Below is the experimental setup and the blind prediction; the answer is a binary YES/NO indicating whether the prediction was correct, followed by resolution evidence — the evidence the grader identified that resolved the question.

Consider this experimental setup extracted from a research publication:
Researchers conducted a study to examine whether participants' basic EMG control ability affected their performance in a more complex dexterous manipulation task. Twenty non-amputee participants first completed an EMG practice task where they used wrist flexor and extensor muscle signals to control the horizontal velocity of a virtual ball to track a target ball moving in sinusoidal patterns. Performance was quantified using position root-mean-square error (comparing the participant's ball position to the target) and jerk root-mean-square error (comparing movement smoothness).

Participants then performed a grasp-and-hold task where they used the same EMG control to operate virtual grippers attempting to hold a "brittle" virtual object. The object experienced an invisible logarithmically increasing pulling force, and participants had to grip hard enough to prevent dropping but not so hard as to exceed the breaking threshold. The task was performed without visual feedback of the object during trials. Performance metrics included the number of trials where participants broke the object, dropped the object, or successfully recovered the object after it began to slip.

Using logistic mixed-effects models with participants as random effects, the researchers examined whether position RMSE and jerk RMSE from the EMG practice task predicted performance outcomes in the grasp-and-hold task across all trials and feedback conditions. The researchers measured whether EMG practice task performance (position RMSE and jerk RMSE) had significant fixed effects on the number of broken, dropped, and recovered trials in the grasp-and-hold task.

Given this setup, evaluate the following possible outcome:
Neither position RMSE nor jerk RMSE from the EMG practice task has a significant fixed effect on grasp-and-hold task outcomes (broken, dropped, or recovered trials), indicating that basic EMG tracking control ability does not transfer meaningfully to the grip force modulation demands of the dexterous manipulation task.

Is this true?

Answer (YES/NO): YES